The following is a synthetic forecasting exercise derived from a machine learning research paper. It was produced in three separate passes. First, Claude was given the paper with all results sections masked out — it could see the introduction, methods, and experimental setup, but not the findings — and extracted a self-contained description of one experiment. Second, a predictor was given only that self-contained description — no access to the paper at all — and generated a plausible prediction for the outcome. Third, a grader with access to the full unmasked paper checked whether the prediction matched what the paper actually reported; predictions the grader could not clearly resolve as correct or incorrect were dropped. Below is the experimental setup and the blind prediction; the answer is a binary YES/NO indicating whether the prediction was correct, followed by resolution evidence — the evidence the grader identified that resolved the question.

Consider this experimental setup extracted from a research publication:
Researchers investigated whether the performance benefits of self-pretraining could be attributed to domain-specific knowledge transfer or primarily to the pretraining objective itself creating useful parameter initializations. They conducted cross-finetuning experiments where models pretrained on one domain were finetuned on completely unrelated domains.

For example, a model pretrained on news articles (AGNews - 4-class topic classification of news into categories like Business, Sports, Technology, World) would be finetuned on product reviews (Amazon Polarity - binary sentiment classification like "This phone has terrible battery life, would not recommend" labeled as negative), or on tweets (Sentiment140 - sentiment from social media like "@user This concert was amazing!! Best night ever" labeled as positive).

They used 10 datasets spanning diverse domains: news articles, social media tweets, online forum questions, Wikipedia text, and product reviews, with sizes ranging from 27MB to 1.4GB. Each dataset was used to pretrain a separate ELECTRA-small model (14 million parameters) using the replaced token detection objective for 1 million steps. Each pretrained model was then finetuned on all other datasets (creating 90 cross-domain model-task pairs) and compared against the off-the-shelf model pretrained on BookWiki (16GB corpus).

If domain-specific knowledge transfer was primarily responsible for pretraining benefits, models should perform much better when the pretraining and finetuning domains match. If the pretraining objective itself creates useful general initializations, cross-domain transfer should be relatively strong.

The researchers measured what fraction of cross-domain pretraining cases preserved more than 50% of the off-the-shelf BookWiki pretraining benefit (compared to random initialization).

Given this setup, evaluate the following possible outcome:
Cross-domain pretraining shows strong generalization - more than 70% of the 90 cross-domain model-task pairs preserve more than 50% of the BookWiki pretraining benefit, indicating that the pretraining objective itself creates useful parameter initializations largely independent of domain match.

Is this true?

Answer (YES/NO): YES